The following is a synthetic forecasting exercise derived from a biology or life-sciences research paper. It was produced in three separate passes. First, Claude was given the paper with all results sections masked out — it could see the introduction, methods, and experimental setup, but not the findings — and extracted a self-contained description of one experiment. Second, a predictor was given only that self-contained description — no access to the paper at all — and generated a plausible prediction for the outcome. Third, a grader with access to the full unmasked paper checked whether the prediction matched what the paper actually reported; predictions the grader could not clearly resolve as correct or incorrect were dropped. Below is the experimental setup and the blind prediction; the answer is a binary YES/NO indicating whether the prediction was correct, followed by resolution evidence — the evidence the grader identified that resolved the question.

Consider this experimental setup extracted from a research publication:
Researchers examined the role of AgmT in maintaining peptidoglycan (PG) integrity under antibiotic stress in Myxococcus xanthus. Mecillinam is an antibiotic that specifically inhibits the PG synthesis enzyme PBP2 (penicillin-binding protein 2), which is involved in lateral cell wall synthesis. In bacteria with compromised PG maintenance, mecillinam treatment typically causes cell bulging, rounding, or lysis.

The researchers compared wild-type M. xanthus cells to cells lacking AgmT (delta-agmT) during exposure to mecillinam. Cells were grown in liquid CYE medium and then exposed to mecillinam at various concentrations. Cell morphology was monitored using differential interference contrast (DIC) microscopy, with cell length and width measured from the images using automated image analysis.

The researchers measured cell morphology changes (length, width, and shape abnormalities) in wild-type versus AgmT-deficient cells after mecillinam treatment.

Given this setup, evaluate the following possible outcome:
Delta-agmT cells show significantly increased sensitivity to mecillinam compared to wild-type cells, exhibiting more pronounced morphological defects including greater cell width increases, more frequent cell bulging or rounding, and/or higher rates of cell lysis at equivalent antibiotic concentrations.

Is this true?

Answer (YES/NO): YES